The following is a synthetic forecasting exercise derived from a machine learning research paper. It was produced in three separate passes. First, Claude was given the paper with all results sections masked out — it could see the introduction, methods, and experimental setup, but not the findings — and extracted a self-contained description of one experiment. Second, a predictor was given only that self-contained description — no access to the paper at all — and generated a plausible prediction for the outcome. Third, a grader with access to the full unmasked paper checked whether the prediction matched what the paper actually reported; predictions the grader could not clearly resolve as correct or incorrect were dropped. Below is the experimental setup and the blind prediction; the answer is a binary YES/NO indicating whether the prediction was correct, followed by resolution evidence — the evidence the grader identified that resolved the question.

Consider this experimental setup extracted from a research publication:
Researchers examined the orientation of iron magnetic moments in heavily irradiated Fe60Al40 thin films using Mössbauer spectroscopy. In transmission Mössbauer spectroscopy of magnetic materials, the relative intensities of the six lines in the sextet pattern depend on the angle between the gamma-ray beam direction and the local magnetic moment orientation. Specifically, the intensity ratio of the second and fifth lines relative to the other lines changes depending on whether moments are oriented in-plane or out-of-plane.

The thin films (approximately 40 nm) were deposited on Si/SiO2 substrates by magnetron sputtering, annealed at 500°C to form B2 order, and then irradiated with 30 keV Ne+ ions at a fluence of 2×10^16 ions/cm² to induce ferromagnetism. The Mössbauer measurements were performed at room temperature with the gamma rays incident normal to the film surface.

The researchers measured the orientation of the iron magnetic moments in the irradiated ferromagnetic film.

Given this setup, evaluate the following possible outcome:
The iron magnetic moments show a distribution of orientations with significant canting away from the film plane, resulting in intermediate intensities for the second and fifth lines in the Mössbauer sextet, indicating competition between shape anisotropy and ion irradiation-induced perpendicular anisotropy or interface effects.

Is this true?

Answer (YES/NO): NO